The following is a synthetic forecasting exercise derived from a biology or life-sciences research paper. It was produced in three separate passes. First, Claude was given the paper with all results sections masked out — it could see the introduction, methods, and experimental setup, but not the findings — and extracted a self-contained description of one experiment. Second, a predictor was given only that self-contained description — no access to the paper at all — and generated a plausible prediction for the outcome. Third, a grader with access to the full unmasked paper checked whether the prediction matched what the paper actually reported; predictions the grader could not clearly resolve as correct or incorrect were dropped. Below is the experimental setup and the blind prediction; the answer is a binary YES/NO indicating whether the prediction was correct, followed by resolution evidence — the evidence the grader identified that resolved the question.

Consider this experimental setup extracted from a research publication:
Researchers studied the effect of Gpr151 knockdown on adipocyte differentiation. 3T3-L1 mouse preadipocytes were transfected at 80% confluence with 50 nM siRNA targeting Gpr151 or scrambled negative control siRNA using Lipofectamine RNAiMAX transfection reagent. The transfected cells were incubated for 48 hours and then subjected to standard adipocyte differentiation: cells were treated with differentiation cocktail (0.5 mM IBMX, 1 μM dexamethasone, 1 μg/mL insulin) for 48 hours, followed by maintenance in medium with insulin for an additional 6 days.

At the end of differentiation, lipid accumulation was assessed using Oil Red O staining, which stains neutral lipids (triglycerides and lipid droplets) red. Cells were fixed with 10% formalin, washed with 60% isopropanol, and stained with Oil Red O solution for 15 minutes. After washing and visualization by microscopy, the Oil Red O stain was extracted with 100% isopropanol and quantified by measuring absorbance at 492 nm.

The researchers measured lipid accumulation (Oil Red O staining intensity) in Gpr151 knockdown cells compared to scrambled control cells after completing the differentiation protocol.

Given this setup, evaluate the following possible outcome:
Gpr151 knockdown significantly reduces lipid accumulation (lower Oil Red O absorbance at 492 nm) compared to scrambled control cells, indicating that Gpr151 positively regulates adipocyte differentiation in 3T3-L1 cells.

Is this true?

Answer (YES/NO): YES